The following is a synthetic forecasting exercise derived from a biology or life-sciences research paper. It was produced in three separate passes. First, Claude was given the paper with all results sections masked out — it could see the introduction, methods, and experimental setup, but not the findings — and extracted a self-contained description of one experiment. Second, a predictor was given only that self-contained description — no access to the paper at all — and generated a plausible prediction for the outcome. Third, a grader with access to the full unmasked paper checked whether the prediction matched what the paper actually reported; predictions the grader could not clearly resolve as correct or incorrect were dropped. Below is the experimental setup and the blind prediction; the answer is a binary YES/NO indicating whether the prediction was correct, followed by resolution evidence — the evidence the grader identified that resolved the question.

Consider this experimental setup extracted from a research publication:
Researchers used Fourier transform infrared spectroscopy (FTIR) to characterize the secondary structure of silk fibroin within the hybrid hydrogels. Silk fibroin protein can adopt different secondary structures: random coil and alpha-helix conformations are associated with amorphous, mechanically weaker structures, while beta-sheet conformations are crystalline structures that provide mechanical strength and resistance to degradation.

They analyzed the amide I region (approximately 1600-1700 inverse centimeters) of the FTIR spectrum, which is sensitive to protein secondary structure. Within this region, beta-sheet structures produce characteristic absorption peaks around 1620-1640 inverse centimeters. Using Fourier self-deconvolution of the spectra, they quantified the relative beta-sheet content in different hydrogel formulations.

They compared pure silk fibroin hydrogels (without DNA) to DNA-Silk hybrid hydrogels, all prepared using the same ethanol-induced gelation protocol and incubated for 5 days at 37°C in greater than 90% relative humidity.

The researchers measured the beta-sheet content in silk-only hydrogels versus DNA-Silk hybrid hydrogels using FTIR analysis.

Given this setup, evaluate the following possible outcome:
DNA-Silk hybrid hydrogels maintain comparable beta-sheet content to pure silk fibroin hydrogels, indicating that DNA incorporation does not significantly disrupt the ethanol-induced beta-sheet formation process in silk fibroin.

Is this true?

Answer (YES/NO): NO